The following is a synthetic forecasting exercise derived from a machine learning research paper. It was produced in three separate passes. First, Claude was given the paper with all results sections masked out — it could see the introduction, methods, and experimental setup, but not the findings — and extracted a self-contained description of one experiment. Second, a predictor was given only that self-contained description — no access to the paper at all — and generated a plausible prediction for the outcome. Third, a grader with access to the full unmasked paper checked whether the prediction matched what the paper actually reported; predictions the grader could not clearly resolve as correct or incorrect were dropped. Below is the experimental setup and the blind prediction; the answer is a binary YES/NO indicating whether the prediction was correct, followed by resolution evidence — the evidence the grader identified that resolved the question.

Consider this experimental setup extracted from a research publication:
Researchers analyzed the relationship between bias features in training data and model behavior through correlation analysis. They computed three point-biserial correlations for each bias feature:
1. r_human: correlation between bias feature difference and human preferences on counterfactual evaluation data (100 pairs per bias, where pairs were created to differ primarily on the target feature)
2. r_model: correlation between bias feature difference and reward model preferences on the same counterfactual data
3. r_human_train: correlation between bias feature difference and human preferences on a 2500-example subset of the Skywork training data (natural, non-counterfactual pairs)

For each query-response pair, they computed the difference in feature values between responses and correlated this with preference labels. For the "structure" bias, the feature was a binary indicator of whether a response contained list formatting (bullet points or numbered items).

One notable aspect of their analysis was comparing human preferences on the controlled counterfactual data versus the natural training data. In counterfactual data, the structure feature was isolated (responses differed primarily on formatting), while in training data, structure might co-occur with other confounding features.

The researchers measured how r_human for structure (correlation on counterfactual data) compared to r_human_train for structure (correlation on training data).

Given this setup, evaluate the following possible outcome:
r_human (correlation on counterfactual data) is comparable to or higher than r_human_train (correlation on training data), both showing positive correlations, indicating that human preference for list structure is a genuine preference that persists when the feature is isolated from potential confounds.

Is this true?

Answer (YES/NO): YES